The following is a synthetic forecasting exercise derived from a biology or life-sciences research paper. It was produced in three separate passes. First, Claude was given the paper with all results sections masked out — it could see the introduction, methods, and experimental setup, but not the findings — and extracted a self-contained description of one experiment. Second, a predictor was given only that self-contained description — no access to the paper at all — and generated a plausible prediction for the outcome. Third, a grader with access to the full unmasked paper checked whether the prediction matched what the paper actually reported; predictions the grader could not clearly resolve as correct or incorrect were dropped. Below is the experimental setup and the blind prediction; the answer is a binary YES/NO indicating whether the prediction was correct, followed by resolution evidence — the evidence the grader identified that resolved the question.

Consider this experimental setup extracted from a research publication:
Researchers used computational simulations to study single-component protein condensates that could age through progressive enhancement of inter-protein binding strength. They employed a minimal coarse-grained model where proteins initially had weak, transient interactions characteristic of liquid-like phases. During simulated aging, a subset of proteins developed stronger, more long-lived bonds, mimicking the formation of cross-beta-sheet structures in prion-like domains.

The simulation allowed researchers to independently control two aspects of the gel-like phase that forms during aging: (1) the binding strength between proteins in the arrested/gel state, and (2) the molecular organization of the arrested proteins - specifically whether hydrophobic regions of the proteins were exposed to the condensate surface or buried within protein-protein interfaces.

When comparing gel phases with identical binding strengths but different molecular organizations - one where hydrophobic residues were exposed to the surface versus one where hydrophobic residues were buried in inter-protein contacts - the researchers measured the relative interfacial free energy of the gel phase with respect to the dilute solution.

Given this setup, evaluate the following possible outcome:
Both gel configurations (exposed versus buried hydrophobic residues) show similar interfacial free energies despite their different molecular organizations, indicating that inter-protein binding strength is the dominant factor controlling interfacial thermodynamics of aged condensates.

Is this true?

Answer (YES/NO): NO